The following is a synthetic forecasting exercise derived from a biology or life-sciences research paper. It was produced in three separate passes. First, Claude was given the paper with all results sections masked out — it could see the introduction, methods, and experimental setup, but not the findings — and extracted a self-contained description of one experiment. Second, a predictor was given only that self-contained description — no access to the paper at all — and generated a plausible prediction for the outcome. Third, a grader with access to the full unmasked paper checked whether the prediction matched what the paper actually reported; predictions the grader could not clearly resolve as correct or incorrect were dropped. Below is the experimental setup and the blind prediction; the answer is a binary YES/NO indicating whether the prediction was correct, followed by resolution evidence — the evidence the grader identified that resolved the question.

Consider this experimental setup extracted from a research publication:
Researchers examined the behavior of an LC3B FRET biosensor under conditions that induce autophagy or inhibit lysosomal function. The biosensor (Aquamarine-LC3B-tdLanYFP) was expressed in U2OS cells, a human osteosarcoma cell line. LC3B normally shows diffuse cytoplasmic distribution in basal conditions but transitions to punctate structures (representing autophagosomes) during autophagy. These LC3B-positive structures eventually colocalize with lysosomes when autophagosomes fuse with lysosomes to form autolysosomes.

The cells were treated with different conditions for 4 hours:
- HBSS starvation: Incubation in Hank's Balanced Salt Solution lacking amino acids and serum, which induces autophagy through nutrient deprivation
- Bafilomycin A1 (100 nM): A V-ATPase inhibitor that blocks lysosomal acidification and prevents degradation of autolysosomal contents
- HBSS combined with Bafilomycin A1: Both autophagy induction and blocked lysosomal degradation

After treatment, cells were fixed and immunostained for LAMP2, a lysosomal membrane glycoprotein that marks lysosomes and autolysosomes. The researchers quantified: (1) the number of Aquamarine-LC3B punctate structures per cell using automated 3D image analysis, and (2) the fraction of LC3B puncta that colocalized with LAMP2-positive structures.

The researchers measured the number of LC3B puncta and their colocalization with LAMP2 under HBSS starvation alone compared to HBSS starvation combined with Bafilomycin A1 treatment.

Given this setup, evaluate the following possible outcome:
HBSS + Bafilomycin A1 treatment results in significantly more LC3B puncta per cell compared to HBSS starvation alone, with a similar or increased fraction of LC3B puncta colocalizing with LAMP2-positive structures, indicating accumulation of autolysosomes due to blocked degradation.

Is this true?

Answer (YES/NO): NO